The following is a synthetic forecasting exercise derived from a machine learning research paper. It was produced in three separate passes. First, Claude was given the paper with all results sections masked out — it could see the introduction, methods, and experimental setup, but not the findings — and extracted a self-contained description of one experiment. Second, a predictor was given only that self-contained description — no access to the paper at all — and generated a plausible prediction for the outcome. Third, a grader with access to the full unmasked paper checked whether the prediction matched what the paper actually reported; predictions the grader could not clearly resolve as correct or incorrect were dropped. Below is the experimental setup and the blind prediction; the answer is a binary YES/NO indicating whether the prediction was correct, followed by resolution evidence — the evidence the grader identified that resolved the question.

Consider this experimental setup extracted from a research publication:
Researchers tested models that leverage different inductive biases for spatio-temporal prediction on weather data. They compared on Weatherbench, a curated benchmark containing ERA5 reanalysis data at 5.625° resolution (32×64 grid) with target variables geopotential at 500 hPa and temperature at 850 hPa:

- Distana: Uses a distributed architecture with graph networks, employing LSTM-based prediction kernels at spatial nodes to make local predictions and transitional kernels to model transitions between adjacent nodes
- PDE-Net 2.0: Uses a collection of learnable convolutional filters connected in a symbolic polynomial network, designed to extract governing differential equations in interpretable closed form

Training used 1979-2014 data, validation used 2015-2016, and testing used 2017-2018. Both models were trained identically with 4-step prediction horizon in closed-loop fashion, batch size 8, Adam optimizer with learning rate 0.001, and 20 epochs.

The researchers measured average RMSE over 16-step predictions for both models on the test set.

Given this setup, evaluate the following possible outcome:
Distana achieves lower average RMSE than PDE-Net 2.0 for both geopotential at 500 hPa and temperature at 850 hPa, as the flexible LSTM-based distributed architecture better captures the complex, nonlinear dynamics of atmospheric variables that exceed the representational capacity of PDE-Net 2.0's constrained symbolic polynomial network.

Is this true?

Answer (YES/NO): NO